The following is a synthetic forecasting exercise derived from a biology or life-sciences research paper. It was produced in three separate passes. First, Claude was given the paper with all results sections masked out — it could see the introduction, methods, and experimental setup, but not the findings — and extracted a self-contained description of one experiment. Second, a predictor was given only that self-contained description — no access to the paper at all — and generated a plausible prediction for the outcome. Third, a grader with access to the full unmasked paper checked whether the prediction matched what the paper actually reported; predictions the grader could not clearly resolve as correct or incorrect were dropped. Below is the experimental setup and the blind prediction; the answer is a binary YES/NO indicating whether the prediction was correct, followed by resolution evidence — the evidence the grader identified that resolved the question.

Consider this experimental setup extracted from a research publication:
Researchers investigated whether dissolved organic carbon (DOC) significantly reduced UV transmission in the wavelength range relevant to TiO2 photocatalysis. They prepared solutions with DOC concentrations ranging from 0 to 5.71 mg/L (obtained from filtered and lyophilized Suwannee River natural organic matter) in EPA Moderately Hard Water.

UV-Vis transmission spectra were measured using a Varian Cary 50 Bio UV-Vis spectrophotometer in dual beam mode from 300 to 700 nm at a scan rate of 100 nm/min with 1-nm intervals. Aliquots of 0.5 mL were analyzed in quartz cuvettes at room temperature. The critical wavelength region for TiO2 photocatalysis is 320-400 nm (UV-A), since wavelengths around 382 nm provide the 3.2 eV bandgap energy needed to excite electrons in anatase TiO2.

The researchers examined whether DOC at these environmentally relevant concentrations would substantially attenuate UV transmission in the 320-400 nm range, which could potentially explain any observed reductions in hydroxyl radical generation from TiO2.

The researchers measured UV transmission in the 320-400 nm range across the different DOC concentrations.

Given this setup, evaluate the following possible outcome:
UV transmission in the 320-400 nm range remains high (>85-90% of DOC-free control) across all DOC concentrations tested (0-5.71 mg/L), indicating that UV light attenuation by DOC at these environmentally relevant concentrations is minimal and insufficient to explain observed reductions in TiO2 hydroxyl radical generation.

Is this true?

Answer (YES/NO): YES